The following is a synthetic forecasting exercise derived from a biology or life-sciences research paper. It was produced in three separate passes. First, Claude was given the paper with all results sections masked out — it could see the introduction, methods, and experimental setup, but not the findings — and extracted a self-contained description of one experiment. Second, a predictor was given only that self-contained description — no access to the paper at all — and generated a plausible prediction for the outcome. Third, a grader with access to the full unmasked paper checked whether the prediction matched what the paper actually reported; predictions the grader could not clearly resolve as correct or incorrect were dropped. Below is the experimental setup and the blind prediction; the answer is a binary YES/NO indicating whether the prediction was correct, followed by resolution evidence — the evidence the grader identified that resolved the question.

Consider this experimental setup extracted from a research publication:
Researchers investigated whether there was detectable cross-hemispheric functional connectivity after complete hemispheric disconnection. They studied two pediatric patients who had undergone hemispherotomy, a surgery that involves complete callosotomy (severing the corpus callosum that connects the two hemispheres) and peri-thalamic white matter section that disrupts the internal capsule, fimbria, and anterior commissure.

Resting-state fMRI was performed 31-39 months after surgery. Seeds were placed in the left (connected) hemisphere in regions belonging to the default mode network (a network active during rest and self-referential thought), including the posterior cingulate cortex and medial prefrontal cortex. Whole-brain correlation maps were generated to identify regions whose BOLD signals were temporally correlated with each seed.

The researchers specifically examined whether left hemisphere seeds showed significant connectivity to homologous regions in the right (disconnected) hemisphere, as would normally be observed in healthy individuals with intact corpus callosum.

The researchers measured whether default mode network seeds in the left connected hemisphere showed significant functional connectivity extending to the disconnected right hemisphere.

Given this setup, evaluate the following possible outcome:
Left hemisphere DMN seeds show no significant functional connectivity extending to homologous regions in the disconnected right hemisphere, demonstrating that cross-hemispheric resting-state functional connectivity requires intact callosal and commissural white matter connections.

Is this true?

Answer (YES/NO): YES